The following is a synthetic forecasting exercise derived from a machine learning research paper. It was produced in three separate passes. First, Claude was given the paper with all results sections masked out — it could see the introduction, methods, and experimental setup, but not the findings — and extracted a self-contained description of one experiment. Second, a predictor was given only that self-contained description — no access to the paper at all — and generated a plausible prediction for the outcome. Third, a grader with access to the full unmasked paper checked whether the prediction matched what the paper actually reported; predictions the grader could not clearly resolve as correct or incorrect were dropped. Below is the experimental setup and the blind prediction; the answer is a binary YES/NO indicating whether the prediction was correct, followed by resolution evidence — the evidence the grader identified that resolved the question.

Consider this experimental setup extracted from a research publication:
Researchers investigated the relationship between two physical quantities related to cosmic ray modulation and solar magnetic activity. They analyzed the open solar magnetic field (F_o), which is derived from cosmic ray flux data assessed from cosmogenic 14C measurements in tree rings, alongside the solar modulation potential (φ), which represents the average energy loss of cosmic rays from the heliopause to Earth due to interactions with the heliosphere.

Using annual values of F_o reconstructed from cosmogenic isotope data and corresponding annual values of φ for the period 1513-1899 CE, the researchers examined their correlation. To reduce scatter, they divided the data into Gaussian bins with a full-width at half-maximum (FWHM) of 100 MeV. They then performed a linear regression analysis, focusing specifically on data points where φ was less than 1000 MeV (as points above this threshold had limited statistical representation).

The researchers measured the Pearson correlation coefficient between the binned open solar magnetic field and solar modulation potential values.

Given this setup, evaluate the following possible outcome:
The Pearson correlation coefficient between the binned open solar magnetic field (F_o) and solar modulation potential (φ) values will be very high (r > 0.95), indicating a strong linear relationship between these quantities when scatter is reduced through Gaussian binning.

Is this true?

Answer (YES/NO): YES